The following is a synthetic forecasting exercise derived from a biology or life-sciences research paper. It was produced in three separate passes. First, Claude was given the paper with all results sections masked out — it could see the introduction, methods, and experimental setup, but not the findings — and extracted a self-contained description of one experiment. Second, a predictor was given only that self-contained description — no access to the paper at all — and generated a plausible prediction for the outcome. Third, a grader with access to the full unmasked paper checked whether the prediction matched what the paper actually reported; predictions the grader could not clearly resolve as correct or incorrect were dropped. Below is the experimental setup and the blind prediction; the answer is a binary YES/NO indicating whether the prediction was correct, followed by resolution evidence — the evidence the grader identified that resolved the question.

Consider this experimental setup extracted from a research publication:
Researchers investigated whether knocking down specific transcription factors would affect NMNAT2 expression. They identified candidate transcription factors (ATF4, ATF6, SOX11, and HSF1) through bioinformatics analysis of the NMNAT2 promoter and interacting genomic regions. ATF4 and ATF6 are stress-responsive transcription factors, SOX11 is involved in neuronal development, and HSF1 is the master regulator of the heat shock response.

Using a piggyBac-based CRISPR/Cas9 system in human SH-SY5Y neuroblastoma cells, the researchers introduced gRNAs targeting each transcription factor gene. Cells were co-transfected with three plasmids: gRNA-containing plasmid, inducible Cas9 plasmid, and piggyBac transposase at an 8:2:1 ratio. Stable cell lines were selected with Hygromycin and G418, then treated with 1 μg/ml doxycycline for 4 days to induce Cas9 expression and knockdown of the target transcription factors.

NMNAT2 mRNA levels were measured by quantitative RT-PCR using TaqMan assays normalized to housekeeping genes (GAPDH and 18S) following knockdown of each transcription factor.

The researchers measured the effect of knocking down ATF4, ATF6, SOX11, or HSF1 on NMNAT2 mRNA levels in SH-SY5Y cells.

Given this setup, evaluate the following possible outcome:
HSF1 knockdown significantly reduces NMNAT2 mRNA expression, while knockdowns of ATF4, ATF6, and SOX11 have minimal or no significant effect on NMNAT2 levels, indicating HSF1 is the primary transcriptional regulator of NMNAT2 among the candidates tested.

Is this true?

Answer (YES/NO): NO